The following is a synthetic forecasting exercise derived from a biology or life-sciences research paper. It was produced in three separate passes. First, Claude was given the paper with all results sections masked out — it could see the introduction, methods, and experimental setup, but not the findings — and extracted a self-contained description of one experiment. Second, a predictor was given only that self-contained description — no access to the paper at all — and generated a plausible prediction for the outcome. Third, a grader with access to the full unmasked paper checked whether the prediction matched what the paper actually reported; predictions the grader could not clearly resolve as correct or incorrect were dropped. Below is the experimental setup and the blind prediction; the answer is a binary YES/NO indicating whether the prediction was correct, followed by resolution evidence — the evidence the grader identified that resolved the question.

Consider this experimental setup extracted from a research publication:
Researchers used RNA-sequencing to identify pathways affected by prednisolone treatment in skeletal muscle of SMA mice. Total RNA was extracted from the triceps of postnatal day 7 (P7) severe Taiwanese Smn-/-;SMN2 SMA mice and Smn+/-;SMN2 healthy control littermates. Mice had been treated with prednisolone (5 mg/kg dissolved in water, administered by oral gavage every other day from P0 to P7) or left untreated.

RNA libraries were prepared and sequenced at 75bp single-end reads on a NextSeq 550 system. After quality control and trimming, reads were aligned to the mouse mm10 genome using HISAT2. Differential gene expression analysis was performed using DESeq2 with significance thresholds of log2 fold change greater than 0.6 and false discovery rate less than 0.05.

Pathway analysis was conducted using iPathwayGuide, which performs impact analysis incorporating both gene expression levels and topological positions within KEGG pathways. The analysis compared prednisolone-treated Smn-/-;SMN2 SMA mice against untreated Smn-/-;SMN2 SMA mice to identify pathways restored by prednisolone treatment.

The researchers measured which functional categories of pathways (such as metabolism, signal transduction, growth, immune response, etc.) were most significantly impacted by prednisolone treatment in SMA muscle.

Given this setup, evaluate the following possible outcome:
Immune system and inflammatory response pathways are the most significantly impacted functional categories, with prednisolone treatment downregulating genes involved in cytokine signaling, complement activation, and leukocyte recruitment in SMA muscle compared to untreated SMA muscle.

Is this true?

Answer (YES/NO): NO